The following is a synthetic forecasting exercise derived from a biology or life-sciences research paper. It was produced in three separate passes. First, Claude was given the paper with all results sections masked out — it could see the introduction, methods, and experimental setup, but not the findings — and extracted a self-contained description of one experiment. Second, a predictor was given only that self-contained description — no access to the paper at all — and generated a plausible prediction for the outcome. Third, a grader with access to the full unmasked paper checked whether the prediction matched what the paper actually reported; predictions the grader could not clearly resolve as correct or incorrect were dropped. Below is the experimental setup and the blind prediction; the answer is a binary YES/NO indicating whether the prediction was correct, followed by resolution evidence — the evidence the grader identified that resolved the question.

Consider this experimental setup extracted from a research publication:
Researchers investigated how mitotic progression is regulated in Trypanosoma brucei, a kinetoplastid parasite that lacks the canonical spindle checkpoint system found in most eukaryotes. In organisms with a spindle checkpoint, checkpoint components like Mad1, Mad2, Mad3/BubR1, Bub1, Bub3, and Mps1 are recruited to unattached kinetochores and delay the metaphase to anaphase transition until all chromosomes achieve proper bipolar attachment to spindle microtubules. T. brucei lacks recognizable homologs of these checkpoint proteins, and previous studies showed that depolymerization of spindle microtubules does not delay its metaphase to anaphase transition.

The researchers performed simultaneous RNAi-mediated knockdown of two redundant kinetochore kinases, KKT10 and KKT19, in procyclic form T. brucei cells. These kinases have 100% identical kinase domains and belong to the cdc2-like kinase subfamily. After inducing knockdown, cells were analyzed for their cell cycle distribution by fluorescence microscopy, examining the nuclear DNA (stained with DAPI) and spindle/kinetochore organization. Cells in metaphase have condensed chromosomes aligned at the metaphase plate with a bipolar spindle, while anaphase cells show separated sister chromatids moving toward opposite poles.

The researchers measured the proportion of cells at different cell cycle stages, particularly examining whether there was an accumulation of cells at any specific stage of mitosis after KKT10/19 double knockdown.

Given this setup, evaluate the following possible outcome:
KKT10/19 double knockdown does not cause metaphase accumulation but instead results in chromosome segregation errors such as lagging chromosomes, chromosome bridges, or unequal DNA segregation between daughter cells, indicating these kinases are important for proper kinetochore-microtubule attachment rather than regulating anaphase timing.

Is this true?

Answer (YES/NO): NO